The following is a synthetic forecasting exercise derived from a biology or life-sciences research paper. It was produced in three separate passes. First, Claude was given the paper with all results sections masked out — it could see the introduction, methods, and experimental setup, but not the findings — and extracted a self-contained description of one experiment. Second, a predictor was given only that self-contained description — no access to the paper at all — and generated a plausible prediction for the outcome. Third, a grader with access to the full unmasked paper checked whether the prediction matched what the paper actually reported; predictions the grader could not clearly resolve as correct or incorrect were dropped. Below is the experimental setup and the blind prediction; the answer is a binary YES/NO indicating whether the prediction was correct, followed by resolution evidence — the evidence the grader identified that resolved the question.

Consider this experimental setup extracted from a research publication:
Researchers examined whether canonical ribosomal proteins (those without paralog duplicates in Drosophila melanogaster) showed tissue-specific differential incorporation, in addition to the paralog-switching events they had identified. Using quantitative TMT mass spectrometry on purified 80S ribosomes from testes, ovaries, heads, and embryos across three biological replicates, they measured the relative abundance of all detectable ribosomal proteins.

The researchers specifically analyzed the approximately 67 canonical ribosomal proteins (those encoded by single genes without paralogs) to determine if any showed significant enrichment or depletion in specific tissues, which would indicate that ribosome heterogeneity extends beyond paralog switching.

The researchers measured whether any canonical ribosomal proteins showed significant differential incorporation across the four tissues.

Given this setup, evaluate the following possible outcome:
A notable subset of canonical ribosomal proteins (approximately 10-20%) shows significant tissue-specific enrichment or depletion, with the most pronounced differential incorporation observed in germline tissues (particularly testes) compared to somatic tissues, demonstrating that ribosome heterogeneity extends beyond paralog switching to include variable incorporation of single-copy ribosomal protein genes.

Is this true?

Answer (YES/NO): NO